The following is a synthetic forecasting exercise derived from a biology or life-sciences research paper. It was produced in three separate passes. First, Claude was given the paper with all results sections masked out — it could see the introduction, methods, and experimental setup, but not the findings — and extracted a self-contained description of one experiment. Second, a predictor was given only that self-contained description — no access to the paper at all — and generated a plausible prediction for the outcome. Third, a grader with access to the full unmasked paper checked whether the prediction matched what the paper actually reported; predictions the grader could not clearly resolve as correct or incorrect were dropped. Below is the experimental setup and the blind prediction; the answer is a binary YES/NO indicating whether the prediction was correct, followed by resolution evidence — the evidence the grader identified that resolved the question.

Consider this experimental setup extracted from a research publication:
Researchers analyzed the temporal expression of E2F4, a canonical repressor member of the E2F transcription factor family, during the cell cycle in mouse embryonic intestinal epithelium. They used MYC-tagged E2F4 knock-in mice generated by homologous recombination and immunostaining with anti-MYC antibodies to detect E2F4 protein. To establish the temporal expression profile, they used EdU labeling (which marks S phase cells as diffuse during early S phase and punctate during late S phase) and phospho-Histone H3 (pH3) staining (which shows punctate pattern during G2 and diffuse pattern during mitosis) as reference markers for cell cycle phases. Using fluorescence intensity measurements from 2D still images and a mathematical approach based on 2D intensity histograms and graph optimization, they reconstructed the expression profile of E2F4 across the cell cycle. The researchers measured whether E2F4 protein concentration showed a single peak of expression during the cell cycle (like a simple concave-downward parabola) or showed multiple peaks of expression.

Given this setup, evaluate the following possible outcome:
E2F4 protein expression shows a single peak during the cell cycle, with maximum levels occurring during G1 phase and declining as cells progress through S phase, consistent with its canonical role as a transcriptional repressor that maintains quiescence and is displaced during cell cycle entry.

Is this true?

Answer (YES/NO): NO